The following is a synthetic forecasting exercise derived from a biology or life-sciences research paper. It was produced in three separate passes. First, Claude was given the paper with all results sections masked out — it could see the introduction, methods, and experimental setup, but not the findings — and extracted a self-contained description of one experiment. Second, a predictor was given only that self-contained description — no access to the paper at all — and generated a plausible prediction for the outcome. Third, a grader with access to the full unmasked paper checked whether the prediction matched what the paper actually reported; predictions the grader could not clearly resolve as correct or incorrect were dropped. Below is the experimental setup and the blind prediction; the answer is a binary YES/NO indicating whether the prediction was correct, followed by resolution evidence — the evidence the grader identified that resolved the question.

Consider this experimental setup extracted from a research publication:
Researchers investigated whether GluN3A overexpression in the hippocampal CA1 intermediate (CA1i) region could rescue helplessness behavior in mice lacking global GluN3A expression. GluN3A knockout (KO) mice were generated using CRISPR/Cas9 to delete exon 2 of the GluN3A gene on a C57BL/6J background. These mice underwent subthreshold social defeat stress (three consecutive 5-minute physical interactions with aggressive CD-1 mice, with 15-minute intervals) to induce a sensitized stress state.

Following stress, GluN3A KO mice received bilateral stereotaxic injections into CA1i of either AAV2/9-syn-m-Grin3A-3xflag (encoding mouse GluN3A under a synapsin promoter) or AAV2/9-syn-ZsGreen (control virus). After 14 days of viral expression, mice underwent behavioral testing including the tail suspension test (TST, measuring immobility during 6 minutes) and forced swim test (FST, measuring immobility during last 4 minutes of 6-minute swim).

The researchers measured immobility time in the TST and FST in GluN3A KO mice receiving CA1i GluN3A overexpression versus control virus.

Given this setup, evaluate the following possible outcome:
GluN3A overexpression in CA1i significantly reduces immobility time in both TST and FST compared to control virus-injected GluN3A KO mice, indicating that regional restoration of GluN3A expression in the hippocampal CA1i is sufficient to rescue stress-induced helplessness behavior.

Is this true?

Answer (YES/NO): YES